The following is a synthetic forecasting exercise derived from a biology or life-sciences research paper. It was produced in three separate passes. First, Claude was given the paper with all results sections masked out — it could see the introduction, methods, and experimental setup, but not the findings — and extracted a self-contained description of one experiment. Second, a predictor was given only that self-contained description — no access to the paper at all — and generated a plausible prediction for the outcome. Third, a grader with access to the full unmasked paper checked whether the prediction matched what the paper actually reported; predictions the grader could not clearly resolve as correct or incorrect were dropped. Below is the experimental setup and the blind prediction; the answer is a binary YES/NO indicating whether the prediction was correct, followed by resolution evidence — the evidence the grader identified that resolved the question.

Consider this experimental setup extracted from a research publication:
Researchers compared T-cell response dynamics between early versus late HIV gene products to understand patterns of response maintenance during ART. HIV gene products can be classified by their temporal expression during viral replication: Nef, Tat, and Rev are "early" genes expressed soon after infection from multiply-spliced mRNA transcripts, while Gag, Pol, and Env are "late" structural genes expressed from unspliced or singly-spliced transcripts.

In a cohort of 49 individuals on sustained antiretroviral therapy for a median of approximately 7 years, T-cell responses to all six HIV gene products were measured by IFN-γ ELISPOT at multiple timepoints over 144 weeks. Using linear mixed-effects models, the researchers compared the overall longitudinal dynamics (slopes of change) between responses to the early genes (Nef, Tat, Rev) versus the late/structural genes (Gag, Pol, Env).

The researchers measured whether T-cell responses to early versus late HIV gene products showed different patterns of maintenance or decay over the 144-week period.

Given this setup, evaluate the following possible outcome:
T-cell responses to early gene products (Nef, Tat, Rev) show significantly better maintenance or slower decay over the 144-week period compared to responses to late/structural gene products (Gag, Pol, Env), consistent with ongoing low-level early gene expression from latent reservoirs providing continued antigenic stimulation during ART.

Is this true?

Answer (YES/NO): YES